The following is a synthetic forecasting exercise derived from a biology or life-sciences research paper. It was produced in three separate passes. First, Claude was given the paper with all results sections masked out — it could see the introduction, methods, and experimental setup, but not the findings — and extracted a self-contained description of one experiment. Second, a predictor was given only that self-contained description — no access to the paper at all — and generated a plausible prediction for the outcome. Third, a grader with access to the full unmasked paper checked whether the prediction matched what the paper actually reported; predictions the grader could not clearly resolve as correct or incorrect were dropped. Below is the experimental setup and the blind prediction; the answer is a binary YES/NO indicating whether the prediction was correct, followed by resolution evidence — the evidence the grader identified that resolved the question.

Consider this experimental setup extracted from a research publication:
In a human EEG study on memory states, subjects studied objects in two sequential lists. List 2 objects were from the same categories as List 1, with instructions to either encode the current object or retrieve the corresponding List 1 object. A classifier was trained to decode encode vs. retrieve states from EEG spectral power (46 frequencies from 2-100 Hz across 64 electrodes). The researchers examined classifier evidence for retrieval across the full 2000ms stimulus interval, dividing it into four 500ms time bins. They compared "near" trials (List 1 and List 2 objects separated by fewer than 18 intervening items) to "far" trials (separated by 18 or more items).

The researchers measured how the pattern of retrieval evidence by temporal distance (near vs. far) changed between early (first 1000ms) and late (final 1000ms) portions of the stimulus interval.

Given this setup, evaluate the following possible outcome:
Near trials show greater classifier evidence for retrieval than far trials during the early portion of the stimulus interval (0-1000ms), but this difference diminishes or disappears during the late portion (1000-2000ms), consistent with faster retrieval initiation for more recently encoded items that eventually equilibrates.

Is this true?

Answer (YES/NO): NO